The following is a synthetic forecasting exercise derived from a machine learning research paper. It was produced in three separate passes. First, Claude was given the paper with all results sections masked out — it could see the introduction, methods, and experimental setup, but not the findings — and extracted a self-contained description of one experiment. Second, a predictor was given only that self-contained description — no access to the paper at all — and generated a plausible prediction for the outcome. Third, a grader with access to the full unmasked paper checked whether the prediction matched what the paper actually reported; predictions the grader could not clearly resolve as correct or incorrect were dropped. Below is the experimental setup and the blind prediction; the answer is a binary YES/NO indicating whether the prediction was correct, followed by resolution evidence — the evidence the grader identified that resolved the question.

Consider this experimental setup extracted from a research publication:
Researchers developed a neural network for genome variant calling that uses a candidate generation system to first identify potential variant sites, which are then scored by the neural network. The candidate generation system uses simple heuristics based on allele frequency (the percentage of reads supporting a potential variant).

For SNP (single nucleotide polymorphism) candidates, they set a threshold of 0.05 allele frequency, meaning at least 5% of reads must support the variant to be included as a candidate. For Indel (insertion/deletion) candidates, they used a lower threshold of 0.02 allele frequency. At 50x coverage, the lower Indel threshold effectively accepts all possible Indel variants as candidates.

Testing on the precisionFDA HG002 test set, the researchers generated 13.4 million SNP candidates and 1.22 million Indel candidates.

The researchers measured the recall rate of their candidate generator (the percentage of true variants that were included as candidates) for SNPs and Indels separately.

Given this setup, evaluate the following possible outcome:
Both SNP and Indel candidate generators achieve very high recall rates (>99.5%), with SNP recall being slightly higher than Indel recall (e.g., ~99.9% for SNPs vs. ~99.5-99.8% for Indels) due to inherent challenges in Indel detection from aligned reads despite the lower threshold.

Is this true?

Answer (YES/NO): NO